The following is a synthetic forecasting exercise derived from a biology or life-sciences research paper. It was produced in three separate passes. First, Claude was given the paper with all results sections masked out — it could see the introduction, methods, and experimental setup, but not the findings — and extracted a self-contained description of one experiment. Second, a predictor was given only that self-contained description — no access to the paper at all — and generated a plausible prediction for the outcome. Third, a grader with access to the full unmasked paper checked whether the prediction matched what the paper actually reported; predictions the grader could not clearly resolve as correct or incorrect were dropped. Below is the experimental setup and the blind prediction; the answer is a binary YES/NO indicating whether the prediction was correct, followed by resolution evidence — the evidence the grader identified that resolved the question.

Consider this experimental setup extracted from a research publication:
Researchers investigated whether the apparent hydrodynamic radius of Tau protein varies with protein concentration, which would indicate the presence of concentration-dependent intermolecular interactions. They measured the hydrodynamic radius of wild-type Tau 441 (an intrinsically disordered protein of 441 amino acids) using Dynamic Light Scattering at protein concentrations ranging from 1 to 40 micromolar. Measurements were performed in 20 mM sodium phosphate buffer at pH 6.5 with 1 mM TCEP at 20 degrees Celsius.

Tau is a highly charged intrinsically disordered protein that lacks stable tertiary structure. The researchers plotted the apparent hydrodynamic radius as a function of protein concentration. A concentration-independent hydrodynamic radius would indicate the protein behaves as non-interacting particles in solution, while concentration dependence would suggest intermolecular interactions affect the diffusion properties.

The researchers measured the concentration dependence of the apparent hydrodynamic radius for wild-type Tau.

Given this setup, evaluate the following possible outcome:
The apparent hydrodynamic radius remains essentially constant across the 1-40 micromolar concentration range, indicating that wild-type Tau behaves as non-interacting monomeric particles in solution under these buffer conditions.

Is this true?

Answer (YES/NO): NO